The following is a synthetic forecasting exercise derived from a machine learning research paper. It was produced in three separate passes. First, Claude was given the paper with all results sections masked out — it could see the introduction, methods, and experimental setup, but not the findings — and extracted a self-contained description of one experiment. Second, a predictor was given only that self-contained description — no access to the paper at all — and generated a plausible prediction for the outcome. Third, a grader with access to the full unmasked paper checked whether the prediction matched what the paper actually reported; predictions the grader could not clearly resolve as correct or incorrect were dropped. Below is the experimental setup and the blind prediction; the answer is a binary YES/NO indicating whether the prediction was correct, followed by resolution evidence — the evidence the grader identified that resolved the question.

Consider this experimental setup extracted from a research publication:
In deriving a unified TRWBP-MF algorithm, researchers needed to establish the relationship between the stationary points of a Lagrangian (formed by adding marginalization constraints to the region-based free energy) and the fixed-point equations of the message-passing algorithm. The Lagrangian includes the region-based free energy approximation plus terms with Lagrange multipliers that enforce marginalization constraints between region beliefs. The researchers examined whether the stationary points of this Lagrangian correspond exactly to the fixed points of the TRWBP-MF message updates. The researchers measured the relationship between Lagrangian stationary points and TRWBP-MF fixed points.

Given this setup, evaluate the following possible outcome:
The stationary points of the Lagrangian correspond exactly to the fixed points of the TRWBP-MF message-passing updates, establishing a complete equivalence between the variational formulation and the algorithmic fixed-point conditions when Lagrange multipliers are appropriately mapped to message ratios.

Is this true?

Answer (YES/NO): YES